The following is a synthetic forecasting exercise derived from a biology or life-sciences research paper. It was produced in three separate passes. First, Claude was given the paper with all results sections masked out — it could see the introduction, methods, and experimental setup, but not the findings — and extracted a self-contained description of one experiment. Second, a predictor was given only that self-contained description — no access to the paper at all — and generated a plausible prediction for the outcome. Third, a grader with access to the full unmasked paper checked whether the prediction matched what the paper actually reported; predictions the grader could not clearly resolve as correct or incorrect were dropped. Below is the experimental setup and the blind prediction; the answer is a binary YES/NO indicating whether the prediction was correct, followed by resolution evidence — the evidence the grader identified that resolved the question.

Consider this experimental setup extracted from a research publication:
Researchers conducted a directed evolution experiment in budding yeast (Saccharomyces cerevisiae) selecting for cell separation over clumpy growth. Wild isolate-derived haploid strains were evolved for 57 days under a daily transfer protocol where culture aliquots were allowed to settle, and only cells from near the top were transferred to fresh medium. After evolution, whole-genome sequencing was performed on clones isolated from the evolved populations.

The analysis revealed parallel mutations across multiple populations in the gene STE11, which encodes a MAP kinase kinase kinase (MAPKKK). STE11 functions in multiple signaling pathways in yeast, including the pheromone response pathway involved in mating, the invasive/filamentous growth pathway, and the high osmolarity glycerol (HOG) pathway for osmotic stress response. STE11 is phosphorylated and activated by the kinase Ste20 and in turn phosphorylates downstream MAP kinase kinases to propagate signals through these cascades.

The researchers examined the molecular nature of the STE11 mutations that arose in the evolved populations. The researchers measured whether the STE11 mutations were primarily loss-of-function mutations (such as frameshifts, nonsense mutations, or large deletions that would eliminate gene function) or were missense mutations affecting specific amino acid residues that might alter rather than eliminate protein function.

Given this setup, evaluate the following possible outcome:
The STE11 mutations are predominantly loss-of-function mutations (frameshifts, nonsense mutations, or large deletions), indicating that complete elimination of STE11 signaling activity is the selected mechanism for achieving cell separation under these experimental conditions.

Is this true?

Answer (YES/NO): YES